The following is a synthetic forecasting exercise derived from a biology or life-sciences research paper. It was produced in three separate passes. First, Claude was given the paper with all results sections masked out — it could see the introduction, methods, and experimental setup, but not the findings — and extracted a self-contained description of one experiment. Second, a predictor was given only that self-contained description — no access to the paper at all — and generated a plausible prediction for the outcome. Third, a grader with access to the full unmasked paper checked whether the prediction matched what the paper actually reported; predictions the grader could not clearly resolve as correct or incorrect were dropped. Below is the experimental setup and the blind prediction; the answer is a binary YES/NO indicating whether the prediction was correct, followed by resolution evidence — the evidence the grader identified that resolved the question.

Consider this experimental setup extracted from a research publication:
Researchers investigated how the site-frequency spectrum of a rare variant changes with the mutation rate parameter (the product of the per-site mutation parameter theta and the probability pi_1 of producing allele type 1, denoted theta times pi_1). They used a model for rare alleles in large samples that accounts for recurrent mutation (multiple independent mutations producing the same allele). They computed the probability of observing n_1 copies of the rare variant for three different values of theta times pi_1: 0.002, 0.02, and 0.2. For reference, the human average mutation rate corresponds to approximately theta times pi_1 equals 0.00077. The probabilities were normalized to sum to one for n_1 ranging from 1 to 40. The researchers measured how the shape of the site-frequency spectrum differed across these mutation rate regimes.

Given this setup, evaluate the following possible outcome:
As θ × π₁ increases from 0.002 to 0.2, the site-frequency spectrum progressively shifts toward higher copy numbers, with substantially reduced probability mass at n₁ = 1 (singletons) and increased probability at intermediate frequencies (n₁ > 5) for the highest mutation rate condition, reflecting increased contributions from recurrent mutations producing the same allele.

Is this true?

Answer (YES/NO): NO